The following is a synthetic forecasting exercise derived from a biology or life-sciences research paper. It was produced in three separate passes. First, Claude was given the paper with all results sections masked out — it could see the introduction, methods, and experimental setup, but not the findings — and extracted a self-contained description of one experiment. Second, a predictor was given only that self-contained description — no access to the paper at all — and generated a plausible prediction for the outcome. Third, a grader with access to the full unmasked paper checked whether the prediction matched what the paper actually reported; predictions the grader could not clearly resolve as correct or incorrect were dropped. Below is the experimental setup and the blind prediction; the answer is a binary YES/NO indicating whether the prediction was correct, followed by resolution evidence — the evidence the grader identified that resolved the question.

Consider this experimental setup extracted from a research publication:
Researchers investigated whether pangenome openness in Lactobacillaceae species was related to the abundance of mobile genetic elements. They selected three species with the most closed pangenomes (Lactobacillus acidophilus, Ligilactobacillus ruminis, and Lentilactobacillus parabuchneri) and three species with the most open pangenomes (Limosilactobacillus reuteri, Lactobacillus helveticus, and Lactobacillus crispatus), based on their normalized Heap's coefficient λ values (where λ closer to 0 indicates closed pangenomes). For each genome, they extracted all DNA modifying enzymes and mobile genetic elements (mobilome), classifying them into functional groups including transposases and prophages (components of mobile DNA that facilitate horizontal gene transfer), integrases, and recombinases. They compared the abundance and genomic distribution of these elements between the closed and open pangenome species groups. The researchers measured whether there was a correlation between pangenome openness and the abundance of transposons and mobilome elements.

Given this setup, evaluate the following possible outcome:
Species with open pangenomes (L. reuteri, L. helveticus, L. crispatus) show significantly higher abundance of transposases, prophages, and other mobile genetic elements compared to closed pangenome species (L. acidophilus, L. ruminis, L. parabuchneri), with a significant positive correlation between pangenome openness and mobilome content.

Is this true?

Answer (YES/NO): YES